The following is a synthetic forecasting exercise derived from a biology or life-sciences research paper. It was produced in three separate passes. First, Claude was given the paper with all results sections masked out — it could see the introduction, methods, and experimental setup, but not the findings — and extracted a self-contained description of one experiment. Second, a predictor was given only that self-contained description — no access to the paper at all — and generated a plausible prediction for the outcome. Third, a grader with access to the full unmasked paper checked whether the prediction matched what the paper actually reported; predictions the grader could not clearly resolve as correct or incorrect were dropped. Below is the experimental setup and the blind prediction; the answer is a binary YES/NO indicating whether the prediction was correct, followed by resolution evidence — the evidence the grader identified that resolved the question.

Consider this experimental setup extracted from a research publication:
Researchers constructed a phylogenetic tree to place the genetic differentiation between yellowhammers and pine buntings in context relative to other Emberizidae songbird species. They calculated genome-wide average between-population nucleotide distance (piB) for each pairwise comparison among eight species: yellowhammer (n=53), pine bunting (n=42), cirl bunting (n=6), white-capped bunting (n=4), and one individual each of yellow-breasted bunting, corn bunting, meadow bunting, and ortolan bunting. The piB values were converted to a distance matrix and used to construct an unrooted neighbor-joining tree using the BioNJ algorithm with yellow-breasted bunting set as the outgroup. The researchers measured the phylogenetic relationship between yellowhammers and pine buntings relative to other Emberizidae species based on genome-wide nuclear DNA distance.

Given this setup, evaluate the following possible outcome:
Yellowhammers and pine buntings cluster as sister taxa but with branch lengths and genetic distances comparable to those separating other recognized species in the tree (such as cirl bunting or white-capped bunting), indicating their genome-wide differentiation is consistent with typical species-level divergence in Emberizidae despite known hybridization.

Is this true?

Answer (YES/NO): NO